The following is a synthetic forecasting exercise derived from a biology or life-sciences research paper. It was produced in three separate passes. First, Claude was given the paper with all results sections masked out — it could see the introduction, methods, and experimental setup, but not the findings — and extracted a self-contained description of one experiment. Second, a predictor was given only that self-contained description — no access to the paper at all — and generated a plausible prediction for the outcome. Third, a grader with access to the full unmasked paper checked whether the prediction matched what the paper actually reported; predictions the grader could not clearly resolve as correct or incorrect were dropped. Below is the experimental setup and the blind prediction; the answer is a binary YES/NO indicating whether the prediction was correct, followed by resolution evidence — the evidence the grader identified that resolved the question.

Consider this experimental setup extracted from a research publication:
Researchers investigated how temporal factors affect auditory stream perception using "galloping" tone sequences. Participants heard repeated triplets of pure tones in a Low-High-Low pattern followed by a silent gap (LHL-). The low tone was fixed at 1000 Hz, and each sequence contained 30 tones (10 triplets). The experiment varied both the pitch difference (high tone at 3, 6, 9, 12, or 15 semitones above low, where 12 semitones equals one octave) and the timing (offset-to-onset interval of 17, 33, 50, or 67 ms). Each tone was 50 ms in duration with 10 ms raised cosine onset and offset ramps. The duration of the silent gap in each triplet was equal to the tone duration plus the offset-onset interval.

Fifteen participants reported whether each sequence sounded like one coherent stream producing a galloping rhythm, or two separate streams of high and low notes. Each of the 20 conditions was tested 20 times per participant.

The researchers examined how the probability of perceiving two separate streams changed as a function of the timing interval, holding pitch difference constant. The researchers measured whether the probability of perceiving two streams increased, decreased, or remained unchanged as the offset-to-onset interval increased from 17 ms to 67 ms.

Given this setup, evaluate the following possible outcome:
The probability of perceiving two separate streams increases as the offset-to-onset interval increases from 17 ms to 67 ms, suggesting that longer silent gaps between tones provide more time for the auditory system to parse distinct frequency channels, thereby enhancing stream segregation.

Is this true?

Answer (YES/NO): NO